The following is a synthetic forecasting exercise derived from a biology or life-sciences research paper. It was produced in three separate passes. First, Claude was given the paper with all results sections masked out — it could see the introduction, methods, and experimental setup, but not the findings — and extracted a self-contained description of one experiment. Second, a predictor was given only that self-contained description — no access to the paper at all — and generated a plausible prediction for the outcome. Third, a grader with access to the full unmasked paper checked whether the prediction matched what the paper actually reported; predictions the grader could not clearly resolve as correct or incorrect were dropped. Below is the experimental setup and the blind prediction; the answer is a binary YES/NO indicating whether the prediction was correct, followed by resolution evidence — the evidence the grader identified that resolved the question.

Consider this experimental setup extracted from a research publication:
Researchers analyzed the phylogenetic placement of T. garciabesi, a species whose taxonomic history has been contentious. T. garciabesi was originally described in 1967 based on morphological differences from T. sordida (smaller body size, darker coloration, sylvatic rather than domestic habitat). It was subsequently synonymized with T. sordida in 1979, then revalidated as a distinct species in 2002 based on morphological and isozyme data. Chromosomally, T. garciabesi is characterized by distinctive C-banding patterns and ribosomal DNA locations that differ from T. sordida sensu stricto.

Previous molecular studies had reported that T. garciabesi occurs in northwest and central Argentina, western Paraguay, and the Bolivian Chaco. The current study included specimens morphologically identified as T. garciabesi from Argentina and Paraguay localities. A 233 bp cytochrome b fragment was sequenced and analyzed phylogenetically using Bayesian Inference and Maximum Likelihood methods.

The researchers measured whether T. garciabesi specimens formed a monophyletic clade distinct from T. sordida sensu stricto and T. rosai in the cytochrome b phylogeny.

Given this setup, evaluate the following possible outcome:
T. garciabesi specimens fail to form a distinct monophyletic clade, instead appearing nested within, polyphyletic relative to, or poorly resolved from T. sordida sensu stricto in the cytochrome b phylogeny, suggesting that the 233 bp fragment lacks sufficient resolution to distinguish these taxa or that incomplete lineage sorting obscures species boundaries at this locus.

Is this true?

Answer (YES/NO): NO